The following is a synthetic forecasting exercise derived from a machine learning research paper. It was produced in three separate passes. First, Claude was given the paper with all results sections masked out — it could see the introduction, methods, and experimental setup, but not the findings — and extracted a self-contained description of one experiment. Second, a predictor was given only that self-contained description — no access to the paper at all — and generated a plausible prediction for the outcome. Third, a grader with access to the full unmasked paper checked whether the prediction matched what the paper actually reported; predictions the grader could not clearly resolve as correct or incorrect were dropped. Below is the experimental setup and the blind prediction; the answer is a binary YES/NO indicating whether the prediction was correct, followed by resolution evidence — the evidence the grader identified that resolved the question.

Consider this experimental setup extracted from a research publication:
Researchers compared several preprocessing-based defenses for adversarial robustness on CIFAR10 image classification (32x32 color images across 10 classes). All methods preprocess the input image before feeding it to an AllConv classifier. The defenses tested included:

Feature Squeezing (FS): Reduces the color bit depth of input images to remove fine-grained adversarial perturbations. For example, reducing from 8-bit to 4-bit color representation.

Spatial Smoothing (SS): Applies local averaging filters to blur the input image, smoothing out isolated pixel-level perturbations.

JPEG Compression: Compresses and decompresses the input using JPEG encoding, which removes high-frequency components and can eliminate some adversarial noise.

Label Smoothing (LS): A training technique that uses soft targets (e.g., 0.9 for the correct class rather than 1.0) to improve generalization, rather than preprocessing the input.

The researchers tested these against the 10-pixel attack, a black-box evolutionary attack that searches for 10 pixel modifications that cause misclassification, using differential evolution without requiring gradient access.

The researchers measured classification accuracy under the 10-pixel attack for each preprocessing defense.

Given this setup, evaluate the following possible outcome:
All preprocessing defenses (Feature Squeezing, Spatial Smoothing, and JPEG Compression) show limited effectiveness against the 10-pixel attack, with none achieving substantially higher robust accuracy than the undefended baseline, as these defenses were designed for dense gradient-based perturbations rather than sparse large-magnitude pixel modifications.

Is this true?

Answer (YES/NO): NO